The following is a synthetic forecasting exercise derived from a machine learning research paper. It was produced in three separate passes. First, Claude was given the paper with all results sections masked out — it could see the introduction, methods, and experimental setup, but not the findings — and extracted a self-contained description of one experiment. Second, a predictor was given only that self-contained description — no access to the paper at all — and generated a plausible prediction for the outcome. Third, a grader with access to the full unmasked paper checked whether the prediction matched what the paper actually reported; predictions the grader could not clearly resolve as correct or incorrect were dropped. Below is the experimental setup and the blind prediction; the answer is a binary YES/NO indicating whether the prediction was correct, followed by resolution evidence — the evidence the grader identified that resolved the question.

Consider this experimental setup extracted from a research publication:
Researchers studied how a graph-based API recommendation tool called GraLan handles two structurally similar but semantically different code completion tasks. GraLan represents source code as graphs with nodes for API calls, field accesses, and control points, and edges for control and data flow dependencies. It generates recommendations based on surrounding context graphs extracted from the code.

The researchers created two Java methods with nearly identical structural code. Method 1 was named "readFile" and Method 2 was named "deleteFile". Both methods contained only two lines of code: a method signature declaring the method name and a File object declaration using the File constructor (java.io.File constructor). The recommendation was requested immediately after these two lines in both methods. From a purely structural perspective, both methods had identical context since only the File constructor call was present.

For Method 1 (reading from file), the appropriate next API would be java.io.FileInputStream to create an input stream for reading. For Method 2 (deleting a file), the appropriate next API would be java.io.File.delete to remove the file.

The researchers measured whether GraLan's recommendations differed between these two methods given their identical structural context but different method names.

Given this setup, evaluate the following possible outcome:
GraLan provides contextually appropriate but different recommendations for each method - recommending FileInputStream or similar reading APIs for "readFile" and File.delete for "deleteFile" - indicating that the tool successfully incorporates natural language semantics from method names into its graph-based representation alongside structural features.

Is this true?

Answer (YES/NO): NO